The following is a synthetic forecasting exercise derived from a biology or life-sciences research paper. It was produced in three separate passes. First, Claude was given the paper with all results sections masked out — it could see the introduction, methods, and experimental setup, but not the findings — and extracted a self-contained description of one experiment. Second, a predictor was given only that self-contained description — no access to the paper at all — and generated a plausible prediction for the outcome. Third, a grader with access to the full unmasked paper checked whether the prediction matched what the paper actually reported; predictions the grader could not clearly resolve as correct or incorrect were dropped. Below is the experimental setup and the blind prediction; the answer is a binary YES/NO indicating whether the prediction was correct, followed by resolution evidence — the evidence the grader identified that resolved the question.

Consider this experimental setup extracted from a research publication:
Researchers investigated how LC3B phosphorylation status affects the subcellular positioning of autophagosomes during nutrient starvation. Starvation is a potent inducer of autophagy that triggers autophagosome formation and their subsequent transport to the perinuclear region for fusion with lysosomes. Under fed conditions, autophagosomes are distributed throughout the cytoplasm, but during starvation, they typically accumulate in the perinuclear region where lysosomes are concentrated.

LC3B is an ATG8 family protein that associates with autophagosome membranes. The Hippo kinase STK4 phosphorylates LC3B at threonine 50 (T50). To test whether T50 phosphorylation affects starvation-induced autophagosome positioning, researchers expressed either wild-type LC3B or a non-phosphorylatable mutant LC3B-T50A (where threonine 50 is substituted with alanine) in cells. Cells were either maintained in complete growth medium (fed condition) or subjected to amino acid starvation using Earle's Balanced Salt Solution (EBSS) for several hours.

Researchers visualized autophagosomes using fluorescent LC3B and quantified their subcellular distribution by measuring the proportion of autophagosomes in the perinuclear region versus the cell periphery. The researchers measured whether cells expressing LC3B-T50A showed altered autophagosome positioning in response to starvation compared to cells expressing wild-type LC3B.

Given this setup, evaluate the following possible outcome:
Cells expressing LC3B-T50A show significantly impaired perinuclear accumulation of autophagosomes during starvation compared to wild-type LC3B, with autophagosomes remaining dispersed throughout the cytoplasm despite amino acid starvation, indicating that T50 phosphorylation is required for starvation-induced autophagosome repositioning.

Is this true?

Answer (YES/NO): YES